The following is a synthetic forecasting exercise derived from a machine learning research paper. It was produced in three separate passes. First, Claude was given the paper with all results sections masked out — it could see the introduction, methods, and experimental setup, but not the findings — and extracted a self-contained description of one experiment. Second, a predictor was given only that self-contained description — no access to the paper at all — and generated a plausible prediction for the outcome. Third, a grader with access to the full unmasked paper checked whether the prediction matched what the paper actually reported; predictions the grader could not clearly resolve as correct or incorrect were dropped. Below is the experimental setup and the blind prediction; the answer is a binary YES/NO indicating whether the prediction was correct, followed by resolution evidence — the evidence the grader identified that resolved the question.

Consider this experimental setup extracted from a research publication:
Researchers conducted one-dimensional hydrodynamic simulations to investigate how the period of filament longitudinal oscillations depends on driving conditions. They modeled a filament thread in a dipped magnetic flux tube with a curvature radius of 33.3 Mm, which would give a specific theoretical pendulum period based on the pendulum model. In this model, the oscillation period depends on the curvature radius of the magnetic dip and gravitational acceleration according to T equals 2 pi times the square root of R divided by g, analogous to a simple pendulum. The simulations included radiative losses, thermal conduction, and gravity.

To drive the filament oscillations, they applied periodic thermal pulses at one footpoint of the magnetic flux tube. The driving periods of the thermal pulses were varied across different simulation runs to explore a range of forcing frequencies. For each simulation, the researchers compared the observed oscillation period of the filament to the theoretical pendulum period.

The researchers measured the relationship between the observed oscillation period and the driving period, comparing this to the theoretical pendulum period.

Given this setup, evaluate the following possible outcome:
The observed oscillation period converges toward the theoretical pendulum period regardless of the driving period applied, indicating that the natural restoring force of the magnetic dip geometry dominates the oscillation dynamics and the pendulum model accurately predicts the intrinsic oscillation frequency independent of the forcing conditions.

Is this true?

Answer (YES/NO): NO